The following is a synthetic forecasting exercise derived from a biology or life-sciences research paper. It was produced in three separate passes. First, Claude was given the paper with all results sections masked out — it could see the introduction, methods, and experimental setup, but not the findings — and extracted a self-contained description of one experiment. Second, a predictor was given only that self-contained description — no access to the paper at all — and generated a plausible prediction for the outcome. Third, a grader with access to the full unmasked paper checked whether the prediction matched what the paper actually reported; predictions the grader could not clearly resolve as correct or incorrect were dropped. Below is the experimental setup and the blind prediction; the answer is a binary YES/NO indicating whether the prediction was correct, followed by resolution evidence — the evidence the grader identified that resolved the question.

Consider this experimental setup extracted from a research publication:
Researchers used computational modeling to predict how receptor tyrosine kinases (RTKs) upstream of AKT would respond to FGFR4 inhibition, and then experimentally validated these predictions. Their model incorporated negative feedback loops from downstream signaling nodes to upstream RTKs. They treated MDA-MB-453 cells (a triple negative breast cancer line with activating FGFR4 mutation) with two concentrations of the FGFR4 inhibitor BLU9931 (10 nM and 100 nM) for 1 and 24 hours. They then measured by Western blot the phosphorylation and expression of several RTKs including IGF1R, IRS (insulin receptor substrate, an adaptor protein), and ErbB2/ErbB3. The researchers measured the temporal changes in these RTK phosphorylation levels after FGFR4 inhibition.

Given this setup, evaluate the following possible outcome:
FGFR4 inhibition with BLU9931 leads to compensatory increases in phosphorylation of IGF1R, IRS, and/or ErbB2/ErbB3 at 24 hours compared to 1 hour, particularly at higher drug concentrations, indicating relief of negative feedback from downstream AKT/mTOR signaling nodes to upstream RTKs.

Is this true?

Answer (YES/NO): YES